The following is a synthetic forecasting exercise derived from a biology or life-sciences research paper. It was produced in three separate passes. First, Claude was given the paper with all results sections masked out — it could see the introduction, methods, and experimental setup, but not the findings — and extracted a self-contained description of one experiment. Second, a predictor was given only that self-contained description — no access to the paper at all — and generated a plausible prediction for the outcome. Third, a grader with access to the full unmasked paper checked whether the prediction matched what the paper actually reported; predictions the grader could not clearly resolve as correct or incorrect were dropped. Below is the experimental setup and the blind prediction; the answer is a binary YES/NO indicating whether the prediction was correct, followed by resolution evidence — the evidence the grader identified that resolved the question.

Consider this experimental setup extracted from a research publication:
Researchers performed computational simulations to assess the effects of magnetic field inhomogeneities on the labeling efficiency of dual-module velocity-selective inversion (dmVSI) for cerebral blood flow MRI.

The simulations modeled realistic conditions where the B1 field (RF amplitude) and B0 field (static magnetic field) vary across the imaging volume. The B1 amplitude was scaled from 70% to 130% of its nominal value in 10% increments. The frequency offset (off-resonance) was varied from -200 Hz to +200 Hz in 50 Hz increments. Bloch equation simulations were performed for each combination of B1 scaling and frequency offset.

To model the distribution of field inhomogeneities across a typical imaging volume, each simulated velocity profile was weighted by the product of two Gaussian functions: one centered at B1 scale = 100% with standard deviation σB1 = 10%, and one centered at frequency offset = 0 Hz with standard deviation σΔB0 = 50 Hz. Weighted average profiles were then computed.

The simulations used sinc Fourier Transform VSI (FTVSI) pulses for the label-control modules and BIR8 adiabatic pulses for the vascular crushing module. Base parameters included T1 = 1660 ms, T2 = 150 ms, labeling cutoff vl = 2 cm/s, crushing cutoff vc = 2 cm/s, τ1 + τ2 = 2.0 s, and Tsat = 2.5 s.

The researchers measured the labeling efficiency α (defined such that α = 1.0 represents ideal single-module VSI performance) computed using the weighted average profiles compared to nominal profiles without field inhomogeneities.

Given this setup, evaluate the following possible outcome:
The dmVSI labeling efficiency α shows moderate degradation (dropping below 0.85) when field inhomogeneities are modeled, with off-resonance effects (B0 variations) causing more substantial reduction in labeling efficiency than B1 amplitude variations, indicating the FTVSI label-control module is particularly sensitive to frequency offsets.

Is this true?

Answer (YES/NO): NO